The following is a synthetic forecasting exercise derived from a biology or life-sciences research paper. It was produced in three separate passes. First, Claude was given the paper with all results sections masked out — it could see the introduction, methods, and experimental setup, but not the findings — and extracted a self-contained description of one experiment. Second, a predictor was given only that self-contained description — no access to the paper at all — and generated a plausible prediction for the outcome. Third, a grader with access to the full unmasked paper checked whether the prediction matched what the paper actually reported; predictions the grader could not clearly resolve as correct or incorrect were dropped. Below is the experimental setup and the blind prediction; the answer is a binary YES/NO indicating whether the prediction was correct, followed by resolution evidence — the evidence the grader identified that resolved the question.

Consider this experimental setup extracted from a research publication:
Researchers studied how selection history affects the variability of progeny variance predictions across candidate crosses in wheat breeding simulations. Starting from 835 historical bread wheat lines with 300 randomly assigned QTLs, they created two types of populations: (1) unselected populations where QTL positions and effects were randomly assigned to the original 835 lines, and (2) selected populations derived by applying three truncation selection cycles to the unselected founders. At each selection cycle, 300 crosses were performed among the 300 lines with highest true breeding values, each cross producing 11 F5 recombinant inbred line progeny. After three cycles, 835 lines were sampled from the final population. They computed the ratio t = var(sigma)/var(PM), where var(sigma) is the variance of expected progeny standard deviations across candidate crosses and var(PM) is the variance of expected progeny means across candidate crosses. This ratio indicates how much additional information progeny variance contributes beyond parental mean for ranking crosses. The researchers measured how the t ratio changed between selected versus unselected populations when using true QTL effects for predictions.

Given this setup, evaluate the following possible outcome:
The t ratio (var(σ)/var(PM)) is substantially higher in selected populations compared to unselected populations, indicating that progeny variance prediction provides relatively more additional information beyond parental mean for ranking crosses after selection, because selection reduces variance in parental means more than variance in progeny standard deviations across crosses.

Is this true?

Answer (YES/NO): YES